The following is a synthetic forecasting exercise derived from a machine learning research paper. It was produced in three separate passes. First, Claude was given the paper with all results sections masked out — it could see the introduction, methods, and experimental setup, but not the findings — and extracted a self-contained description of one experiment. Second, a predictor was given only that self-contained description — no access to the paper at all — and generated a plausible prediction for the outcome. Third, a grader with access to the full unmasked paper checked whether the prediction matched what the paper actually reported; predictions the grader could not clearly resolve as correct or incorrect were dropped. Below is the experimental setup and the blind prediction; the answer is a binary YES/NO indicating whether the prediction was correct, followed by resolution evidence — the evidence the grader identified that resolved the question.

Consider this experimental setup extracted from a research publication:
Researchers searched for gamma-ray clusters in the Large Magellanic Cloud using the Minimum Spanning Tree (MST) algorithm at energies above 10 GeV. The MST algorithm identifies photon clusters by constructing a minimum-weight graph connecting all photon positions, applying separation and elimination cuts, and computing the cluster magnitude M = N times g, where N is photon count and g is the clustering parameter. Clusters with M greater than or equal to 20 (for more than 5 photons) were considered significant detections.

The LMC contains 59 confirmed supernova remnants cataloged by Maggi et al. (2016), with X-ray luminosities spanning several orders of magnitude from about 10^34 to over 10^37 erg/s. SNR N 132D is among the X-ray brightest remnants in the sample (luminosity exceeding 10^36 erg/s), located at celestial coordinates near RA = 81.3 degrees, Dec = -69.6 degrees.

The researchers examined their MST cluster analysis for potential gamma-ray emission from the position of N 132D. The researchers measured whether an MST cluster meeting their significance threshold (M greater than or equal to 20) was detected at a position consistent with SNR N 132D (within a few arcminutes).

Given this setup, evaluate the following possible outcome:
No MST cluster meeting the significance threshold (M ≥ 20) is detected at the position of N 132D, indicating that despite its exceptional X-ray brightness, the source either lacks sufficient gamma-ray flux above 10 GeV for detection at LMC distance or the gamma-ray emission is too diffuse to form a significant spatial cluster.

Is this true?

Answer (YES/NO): NO